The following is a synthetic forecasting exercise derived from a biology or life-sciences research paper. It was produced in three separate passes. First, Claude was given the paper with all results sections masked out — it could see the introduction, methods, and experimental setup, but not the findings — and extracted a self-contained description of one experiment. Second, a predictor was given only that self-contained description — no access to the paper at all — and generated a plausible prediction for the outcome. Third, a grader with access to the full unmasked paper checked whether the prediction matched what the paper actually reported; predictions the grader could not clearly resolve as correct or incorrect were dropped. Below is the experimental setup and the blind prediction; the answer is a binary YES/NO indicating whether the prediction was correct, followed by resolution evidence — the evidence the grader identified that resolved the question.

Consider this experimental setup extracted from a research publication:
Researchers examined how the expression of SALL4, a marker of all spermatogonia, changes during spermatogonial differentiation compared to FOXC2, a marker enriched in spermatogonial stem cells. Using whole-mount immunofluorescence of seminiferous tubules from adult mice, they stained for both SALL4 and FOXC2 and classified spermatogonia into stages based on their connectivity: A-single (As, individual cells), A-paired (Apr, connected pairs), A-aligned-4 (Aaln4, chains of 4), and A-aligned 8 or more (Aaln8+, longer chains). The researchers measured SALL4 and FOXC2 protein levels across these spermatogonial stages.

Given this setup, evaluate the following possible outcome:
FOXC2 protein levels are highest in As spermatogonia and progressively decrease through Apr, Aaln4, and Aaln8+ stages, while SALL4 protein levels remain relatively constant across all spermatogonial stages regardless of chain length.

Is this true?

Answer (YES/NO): NO